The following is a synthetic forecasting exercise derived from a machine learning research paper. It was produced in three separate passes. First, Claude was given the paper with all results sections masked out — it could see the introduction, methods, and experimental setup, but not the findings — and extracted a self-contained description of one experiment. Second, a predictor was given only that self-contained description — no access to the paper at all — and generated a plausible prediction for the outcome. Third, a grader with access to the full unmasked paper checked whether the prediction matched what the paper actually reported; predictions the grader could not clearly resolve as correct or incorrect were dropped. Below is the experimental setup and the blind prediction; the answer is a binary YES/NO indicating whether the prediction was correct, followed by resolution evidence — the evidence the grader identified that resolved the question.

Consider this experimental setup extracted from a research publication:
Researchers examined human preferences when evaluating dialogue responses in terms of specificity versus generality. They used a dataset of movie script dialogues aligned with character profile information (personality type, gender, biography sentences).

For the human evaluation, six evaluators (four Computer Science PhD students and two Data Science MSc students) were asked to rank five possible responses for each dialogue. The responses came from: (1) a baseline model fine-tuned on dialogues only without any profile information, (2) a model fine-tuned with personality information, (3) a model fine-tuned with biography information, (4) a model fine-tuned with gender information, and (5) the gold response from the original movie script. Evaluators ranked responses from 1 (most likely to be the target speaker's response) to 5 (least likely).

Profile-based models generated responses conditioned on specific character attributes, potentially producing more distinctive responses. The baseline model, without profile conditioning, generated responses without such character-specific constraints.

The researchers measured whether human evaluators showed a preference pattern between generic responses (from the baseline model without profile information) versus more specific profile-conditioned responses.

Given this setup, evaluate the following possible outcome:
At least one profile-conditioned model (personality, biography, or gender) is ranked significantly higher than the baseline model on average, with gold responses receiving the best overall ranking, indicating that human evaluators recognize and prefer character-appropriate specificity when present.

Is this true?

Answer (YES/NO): NO